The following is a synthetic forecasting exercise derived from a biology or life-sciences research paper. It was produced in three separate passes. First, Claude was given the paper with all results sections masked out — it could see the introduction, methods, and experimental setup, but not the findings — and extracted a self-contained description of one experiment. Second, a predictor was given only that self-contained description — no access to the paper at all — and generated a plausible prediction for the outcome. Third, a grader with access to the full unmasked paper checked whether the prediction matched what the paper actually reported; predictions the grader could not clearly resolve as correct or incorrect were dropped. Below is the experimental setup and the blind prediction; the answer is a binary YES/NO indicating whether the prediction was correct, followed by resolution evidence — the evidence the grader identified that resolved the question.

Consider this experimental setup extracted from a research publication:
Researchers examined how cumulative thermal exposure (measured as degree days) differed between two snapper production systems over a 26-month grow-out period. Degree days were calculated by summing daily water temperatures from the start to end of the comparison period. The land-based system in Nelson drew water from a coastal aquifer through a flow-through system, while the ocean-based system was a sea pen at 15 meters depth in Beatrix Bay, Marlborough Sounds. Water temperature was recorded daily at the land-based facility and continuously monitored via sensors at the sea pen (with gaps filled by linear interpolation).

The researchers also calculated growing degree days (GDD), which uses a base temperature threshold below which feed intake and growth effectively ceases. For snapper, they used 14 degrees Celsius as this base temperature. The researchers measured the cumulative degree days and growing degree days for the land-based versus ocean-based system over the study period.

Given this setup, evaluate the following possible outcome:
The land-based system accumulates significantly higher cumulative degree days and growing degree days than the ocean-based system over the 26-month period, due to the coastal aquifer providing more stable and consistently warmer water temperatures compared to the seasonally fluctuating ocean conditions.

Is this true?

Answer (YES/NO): NO